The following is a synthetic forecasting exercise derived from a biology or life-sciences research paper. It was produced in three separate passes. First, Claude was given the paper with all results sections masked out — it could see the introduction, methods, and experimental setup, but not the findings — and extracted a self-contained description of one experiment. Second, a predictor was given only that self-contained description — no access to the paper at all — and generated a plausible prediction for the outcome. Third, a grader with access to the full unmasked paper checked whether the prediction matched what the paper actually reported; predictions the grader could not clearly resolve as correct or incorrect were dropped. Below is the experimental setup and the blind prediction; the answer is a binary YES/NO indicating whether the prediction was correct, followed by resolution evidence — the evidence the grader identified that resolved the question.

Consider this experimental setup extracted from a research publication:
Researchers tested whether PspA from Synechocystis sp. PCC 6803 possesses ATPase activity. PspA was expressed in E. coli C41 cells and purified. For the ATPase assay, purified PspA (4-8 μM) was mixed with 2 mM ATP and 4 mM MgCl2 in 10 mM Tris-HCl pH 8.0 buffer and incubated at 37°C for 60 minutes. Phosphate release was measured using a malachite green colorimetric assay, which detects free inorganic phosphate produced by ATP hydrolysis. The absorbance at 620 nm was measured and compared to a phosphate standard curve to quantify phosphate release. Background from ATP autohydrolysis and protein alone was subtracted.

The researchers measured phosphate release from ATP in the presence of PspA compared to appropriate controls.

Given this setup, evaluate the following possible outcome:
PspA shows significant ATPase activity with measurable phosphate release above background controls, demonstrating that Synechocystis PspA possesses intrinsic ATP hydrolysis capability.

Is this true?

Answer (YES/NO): YES